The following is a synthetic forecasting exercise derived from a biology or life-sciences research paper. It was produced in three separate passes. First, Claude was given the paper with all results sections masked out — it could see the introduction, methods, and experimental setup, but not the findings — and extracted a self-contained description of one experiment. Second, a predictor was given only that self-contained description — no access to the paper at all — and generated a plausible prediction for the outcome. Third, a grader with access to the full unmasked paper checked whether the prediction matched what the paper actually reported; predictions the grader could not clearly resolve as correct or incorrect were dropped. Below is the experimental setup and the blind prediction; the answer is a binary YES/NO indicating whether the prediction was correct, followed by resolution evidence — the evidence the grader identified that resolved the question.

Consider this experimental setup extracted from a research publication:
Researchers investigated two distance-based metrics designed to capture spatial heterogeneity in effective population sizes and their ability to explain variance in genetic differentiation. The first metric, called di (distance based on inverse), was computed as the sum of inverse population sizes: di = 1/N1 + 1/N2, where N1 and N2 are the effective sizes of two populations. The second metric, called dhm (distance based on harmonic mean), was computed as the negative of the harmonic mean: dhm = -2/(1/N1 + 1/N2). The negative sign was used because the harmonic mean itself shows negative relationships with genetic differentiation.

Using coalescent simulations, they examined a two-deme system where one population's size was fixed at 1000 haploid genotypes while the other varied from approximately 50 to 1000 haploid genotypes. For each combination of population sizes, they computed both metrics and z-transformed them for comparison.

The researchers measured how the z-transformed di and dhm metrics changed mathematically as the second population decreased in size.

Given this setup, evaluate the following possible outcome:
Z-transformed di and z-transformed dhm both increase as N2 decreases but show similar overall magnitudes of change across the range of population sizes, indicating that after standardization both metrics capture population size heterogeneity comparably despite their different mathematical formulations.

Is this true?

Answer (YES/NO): NO